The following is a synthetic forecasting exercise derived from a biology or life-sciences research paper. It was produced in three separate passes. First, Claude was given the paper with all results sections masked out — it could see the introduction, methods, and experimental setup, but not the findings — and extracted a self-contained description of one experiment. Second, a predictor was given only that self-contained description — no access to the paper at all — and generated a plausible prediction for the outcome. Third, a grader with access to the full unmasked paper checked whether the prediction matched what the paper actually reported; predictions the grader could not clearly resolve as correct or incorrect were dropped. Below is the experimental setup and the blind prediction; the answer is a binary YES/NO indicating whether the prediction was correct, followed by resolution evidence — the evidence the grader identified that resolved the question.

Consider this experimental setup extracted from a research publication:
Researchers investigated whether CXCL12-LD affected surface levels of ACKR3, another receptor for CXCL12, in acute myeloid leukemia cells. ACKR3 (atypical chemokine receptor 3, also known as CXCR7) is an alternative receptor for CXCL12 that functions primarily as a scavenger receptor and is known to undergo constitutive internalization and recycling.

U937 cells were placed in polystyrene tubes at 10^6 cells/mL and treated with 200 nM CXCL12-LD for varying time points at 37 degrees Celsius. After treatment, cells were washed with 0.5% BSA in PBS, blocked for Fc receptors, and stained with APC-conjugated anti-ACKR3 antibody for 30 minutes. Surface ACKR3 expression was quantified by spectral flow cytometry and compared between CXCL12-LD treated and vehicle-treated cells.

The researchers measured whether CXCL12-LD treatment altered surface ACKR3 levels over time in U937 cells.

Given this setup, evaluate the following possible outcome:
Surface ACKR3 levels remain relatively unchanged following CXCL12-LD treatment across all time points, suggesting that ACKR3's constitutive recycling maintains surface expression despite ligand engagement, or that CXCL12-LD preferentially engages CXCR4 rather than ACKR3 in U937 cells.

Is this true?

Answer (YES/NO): YES